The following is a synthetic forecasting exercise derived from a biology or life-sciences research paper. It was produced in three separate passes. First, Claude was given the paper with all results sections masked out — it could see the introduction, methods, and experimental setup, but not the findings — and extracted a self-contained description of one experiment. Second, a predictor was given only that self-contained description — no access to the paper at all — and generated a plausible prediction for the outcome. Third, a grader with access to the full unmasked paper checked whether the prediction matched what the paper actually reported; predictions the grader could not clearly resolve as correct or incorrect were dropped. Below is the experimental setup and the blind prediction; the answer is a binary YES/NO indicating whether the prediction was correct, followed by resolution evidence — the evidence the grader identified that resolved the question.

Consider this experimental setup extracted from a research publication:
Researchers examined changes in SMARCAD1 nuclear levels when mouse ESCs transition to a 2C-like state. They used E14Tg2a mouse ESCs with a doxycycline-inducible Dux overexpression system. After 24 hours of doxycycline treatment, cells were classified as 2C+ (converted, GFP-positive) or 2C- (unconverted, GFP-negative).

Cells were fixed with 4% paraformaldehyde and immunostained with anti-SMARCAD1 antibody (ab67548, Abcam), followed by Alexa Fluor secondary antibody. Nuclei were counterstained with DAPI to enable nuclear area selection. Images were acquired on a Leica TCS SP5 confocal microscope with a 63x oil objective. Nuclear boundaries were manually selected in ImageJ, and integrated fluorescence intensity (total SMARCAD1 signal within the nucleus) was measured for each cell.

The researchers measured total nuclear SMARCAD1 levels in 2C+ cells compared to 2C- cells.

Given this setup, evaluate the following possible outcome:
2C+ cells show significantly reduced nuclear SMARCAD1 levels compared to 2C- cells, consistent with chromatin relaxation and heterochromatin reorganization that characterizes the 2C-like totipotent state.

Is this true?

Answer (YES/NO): YES